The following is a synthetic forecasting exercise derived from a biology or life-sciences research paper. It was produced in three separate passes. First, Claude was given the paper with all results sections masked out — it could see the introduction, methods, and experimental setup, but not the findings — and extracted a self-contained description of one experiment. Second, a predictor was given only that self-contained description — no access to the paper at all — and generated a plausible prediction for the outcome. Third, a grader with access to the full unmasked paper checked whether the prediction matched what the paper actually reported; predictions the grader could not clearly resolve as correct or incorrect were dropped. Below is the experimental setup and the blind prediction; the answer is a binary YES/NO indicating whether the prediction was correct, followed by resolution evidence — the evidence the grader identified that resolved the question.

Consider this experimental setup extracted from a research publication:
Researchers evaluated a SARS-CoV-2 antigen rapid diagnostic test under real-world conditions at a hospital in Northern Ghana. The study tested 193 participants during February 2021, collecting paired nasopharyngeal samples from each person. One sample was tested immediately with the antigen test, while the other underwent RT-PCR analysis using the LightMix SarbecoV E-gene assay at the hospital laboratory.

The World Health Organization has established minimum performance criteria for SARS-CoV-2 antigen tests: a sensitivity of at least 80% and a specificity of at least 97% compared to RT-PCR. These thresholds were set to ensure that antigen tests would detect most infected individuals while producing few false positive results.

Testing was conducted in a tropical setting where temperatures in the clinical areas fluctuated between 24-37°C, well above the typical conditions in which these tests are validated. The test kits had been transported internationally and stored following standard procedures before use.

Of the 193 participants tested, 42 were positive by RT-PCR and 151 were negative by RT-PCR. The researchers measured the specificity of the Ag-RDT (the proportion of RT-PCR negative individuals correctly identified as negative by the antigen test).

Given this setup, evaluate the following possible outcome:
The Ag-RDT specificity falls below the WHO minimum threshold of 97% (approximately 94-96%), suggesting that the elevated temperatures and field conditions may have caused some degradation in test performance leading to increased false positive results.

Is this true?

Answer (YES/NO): NO